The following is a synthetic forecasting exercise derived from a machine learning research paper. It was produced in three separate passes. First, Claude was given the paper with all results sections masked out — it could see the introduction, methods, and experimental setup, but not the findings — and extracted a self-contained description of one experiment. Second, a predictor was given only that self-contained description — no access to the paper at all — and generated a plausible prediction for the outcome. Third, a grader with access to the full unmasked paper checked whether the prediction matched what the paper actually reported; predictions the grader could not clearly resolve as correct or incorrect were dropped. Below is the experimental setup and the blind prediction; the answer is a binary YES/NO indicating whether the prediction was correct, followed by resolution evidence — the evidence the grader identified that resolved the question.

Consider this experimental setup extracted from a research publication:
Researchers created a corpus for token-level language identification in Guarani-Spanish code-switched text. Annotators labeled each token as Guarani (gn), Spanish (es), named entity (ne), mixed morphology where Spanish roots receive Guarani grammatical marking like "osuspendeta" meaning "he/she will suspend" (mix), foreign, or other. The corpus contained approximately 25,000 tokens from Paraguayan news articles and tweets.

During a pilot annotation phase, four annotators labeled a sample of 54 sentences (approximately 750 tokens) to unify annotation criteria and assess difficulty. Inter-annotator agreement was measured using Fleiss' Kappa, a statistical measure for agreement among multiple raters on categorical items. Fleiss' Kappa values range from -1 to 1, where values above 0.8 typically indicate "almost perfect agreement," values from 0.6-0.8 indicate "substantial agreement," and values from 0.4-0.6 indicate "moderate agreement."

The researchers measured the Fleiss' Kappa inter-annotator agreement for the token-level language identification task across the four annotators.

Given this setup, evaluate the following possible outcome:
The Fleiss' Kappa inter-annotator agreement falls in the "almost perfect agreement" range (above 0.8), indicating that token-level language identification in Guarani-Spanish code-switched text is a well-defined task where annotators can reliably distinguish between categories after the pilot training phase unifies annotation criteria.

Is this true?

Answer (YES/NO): YES